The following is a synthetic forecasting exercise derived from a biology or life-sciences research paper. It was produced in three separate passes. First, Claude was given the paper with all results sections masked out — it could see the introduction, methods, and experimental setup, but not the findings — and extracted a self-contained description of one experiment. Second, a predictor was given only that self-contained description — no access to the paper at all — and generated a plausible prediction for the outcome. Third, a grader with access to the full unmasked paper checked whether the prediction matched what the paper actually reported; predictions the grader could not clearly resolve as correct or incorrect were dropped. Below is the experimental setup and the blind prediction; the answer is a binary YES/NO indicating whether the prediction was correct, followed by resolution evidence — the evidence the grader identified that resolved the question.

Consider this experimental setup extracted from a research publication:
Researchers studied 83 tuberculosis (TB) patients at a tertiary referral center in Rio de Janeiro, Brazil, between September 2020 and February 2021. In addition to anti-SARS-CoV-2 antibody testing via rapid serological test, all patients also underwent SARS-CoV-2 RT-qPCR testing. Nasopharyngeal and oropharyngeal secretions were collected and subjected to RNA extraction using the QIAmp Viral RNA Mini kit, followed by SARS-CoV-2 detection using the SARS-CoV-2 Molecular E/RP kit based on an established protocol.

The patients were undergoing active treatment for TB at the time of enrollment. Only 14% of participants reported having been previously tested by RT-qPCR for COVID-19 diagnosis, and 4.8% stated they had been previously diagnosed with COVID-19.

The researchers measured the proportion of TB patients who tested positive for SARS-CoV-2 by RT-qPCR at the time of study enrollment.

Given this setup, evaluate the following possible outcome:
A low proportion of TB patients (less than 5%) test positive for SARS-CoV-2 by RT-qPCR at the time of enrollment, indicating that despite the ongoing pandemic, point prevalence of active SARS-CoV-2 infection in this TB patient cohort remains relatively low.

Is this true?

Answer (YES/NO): YES